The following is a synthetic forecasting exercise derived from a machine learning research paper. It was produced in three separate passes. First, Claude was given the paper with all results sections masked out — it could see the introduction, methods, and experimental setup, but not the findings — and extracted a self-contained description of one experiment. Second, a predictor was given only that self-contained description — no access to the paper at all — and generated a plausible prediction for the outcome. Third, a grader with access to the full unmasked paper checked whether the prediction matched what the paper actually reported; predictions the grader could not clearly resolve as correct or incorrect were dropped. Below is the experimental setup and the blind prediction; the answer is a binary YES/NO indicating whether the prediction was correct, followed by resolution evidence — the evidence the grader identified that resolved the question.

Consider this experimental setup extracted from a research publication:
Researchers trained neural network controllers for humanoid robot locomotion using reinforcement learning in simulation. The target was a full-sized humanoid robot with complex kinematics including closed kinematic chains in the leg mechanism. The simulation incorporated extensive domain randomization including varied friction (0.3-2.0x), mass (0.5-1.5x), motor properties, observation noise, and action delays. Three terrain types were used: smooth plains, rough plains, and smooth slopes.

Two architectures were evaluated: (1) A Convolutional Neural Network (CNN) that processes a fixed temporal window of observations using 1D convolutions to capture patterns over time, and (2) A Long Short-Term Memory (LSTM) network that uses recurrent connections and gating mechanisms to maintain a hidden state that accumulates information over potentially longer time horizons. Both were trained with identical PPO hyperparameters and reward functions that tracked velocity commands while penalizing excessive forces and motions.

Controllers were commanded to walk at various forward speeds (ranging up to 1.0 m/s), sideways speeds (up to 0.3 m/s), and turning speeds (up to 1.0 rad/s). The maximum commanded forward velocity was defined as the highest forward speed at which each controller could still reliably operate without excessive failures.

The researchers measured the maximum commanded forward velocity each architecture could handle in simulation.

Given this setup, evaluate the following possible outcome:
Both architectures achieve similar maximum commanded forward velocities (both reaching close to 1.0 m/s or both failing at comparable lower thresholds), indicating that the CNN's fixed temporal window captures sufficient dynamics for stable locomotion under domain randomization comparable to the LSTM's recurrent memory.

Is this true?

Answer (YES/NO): NO